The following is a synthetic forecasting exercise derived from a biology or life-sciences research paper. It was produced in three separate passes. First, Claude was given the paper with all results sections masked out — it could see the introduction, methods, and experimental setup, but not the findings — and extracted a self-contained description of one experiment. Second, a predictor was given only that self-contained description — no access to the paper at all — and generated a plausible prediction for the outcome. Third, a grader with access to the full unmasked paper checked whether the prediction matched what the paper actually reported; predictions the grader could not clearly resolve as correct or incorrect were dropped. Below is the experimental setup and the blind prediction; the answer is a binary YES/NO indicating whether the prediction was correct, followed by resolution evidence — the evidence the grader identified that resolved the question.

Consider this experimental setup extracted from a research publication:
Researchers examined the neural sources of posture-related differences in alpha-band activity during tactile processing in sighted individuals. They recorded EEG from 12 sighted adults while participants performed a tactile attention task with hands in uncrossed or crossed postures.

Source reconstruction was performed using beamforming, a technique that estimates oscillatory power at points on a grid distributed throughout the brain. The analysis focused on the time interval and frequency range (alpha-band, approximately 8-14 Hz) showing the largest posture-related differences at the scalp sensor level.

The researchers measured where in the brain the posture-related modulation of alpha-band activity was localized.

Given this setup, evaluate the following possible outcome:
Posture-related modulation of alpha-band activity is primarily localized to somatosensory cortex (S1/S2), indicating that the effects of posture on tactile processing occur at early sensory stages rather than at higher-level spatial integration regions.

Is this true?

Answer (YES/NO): NO